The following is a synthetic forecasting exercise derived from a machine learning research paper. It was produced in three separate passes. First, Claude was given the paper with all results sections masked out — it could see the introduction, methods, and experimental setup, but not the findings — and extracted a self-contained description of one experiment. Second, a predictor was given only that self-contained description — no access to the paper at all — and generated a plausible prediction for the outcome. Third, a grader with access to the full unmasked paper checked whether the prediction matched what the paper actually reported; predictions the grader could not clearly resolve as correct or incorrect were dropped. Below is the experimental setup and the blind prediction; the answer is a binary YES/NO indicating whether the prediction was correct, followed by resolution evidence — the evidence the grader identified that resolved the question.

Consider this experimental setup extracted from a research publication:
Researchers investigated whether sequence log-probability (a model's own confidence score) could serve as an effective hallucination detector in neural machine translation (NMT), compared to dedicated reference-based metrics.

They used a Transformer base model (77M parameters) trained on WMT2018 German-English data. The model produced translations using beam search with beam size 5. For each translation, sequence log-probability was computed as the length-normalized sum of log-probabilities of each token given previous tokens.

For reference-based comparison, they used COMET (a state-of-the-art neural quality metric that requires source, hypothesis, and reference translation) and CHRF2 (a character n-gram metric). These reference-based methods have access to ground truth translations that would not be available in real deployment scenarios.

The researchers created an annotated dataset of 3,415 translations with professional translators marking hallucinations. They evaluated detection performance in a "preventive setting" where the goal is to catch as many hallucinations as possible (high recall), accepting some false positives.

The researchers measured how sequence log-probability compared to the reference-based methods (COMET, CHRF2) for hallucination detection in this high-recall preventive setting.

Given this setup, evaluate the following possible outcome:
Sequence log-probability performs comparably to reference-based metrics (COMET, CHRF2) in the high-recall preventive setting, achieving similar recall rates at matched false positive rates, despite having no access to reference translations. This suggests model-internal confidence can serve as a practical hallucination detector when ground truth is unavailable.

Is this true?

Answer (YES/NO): YES